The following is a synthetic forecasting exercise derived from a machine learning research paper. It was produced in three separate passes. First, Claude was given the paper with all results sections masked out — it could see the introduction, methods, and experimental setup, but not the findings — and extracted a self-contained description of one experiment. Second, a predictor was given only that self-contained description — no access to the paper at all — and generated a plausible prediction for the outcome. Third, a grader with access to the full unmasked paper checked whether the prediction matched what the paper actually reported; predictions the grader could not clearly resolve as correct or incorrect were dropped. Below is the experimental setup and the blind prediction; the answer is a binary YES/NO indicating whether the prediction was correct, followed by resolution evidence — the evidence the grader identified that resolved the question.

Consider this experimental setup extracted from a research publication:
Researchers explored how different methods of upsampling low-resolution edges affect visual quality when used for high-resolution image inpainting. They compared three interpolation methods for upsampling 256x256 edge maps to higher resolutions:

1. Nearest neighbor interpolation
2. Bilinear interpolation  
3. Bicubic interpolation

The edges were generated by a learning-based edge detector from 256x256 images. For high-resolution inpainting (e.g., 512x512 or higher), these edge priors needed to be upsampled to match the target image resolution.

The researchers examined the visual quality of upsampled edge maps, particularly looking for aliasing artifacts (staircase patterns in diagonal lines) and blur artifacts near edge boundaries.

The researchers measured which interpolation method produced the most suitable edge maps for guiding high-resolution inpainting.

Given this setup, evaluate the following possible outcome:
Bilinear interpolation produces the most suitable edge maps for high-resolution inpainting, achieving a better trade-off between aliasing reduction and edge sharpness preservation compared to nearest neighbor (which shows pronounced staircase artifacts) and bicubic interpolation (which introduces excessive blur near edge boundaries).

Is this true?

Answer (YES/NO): NO